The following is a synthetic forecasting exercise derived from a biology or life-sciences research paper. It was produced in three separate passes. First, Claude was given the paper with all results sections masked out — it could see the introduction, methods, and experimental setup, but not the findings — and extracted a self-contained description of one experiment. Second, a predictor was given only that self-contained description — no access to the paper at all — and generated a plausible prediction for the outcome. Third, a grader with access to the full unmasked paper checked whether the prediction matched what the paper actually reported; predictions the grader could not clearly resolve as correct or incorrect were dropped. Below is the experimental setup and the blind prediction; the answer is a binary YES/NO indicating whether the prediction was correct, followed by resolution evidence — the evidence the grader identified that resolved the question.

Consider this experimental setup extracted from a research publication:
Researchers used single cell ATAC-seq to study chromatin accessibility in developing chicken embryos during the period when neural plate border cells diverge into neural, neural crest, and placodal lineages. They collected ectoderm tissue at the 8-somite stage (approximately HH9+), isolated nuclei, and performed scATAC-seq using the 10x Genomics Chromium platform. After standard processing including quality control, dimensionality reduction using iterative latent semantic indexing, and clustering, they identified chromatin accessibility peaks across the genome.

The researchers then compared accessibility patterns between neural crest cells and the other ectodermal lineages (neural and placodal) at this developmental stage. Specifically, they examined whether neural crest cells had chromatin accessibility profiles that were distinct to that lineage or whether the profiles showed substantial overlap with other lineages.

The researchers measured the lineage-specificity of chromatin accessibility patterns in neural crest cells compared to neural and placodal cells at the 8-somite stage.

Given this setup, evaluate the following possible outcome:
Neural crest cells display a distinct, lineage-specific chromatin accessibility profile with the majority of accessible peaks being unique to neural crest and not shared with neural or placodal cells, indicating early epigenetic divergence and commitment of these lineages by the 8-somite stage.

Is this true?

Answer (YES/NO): NO